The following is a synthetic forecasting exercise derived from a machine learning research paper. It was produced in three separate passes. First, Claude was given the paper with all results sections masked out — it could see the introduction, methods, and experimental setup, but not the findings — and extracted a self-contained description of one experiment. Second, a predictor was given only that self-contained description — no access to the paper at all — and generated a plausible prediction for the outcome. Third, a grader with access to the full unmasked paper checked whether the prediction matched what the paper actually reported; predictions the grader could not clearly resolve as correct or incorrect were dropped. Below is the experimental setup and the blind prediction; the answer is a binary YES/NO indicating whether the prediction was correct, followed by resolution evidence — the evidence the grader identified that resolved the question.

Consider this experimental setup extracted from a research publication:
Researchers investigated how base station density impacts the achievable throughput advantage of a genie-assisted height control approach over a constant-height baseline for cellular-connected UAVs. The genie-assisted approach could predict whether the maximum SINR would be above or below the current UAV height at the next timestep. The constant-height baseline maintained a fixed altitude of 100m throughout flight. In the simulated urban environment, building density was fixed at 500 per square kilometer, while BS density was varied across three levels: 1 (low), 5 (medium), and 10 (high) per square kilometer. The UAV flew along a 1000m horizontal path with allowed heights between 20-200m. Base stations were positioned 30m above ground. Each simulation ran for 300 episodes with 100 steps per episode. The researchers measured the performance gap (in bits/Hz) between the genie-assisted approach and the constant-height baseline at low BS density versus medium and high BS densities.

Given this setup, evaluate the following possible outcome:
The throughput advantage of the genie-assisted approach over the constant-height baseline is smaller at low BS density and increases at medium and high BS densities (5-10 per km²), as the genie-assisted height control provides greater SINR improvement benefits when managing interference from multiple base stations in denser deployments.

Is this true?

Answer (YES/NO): YES